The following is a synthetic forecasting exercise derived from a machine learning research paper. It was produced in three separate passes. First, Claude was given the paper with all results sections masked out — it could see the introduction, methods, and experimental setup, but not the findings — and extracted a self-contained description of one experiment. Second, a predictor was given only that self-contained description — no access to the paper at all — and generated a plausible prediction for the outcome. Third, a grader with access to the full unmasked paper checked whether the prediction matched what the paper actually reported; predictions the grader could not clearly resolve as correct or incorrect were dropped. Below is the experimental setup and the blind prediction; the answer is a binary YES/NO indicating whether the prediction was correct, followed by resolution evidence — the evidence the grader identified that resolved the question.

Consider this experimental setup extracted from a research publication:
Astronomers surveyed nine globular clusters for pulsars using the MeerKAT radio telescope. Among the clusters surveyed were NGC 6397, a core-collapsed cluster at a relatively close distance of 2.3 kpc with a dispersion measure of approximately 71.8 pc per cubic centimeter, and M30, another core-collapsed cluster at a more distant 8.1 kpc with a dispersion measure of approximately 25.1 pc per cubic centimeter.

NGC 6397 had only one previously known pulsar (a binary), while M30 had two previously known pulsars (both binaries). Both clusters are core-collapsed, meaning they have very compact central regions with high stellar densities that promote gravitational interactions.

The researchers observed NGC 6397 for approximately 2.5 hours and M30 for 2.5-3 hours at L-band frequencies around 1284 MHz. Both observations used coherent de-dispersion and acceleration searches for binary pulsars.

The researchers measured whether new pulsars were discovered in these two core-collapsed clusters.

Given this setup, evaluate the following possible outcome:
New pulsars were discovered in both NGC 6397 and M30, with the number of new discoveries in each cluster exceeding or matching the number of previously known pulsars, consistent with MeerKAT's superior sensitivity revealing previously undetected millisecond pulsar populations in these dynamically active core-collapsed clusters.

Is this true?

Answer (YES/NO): NO